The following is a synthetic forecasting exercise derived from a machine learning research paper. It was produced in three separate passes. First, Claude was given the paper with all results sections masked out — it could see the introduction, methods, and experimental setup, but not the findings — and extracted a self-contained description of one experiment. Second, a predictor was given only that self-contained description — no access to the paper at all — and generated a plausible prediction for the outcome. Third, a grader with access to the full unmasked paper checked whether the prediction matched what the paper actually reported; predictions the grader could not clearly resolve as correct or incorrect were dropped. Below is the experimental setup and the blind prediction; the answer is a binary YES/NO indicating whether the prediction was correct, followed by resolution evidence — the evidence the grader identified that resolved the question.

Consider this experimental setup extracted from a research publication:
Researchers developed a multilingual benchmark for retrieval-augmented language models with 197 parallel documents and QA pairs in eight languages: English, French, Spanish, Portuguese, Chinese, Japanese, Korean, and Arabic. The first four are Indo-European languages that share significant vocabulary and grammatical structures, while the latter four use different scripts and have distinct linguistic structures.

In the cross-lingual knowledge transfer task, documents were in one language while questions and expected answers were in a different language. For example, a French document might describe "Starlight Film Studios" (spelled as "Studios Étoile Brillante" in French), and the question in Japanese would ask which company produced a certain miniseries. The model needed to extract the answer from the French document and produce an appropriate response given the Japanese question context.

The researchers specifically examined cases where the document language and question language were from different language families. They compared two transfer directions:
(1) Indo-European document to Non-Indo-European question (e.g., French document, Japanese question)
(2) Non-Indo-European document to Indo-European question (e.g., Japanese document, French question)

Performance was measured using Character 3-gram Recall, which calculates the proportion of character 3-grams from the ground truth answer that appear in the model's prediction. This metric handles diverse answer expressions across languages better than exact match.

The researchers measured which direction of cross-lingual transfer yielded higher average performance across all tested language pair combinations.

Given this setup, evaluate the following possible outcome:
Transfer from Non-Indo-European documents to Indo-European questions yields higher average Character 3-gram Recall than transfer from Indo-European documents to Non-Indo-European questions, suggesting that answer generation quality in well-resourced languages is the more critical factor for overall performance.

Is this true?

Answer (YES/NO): NO